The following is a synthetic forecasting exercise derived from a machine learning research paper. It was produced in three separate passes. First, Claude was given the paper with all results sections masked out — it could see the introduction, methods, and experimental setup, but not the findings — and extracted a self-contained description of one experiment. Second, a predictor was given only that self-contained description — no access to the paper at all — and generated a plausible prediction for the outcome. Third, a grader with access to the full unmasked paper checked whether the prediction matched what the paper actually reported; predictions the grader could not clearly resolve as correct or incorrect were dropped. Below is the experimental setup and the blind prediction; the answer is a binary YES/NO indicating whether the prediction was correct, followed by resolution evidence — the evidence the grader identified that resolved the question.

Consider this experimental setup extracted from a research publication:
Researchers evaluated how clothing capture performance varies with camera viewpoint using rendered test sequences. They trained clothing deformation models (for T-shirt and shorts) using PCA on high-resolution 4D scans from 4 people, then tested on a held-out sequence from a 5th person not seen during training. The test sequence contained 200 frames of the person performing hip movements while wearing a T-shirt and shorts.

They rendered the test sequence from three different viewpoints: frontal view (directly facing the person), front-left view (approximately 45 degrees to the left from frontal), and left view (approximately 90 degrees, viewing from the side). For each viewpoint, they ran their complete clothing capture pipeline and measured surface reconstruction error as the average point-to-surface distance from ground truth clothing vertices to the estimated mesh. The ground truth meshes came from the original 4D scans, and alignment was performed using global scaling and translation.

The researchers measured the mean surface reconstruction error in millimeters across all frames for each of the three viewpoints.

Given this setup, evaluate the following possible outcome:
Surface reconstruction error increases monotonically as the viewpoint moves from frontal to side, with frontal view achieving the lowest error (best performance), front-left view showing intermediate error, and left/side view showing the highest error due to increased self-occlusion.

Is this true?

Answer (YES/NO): NO